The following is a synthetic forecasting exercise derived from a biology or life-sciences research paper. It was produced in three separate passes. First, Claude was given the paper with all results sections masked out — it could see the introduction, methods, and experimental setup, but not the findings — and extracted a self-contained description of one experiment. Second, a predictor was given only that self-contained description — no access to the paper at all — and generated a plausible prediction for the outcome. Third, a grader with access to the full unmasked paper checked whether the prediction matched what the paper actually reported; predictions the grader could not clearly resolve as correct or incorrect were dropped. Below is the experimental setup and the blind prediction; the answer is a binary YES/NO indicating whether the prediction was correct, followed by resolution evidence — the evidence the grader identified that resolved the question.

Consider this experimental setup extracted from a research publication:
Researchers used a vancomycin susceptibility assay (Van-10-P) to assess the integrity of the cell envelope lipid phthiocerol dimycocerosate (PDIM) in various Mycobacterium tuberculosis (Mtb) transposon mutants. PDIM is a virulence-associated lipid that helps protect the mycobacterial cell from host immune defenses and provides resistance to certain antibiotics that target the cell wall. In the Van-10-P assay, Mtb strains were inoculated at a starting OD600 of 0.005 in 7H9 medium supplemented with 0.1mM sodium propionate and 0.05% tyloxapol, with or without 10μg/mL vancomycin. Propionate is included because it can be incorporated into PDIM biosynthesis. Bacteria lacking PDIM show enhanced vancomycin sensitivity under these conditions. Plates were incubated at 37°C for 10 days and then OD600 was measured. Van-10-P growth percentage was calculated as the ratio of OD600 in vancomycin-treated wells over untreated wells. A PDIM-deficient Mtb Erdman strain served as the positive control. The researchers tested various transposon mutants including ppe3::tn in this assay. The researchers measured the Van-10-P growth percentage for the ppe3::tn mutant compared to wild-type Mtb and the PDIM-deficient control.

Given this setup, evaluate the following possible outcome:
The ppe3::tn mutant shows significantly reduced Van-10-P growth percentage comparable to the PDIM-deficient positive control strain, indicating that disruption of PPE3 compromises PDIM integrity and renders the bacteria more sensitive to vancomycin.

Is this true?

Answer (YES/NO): NO